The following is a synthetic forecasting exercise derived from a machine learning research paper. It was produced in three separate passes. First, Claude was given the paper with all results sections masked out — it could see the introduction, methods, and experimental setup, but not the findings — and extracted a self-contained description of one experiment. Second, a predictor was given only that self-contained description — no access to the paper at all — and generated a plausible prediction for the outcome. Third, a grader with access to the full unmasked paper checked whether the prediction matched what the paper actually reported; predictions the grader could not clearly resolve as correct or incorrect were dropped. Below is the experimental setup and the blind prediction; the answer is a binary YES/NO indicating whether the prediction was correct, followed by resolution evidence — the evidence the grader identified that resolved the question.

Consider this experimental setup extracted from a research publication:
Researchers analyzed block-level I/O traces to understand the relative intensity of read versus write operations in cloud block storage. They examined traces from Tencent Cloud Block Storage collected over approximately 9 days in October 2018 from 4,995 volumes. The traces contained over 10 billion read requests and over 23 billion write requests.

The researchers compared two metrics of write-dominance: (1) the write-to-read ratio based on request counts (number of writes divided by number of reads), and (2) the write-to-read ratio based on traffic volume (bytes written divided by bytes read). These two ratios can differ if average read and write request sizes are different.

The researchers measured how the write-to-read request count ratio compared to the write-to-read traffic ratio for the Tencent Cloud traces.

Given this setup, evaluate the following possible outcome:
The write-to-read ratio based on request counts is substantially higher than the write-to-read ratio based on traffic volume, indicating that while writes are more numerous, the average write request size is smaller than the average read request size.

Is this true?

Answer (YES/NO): NO